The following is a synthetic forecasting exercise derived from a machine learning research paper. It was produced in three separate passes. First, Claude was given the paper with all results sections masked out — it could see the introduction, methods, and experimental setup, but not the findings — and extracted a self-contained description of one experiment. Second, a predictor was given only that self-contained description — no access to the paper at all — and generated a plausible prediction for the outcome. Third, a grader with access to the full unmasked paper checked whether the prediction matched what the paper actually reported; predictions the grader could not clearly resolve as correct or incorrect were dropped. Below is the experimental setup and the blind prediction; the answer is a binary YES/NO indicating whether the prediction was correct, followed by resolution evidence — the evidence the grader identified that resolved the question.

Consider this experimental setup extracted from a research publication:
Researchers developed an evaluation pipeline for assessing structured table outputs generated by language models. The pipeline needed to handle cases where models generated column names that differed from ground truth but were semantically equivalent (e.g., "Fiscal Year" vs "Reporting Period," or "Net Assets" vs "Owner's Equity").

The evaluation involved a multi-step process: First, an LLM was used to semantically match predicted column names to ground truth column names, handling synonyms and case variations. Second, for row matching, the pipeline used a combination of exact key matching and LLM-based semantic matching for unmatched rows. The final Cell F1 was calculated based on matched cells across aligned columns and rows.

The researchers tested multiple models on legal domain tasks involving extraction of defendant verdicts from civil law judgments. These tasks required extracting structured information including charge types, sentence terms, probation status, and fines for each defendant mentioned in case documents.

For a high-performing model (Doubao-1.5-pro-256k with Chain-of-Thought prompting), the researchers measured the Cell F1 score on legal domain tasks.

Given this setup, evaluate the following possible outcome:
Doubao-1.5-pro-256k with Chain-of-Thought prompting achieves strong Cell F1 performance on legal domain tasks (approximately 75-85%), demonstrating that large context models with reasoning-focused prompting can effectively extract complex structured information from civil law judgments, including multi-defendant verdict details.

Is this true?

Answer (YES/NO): NO